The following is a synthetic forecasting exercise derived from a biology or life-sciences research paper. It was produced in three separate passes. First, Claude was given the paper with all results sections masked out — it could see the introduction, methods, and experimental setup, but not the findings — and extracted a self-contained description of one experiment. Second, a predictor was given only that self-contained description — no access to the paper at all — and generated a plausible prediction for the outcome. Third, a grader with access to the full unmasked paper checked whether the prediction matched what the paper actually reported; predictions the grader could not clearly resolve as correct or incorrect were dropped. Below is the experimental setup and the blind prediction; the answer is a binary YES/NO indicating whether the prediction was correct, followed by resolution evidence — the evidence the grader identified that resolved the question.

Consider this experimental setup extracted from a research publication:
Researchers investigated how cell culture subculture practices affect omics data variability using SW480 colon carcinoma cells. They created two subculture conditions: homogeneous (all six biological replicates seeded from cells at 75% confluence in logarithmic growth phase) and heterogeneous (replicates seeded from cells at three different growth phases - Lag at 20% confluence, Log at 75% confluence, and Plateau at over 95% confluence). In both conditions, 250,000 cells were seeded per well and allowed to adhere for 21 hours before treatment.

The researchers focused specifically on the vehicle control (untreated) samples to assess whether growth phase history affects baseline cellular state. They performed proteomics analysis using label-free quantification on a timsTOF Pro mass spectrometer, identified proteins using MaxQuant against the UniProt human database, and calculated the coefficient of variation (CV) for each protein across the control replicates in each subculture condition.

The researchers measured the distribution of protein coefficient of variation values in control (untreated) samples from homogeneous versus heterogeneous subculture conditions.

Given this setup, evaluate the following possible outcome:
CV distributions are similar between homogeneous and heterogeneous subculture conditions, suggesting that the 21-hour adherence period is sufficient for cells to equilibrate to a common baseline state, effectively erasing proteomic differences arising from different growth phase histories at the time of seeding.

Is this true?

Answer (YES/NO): NO